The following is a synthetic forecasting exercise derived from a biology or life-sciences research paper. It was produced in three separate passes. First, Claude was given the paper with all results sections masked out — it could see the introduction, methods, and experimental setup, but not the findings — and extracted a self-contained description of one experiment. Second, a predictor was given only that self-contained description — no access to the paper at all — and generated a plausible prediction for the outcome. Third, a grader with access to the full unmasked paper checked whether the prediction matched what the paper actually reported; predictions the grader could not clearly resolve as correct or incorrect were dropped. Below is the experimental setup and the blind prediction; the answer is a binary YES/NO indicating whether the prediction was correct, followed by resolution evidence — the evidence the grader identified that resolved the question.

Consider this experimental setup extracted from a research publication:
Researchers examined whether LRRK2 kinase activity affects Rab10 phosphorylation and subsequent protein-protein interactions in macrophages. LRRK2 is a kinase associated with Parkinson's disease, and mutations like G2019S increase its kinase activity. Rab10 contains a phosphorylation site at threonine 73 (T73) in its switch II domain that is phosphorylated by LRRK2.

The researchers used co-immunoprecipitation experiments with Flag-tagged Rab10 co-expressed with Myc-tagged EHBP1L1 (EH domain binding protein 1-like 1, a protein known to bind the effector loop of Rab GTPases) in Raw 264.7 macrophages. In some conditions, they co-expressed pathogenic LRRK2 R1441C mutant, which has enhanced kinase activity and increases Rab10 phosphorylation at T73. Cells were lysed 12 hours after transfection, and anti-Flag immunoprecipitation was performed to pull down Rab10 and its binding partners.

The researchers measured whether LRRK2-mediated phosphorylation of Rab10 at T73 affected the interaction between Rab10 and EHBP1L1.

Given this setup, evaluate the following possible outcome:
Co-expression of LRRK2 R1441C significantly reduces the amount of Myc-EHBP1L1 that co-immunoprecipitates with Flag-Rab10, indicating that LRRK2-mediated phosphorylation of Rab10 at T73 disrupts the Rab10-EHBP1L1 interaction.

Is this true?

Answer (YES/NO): YES